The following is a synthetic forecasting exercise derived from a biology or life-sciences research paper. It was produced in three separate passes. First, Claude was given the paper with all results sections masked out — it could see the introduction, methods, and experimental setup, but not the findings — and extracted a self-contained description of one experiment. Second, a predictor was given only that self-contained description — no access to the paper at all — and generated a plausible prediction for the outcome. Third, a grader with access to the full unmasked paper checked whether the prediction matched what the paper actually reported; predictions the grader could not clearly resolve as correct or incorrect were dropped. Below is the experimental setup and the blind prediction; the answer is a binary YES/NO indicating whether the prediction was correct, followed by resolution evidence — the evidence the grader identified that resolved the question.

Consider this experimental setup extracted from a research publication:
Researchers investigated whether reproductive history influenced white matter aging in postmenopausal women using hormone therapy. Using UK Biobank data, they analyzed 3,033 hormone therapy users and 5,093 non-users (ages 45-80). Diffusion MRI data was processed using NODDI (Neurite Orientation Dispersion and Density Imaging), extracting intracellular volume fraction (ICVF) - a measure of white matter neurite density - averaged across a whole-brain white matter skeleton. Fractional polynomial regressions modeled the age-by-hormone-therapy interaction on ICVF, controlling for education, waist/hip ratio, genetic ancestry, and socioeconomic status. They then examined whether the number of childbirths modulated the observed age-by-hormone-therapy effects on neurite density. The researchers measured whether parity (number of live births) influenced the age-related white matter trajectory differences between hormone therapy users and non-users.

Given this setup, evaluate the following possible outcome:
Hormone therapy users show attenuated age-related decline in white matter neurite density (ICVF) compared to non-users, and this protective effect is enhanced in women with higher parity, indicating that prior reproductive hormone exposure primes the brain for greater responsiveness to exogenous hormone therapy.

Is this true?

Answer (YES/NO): NO